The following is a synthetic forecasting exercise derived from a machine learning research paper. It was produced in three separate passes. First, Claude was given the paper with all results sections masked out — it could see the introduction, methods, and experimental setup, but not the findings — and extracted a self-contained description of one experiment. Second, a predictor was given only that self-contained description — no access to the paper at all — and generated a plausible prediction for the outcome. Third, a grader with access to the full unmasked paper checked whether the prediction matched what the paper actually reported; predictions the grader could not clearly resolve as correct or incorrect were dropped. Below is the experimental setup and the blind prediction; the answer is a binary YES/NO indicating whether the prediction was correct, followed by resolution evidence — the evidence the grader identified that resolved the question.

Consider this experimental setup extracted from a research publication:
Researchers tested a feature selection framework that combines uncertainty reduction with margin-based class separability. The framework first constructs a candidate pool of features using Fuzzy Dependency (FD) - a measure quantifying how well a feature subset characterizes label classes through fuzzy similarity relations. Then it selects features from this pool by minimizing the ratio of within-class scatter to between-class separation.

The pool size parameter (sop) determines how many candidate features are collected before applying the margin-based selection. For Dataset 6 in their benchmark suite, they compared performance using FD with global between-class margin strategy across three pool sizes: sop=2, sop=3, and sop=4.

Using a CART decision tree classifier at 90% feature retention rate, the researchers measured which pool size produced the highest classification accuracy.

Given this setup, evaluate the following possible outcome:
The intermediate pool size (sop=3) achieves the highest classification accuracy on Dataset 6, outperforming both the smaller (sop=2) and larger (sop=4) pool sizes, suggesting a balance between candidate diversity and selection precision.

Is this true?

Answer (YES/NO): NO